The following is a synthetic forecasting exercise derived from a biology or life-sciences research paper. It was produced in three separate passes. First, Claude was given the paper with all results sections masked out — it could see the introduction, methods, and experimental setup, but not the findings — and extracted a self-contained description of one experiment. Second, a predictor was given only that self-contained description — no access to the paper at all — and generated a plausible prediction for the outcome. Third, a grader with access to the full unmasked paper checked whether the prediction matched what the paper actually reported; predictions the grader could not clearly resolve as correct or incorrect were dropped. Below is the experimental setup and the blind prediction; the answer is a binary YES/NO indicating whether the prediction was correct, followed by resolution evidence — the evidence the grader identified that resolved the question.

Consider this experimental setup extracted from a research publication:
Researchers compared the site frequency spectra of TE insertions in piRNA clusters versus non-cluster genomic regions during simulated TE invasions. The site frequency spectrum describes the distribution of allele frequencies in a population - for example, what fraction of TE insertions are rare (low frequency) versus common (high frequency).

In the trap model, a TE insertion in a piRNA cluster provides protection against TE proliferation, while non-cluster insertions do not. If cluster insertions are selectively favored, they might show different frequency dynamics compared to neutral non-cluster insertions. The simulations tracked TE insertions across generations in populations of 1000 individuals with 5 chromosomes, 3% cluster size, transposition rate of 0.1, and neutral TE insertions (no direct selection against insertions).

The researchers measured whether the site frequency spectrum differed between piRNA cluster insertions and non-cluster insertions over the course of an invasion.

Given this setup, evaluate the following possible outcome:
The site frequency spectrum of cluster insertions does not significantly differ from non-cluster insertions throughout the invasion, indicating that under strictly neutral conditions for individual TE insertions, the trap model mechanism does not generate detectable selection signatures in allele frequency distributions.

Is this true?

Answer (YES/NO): YES